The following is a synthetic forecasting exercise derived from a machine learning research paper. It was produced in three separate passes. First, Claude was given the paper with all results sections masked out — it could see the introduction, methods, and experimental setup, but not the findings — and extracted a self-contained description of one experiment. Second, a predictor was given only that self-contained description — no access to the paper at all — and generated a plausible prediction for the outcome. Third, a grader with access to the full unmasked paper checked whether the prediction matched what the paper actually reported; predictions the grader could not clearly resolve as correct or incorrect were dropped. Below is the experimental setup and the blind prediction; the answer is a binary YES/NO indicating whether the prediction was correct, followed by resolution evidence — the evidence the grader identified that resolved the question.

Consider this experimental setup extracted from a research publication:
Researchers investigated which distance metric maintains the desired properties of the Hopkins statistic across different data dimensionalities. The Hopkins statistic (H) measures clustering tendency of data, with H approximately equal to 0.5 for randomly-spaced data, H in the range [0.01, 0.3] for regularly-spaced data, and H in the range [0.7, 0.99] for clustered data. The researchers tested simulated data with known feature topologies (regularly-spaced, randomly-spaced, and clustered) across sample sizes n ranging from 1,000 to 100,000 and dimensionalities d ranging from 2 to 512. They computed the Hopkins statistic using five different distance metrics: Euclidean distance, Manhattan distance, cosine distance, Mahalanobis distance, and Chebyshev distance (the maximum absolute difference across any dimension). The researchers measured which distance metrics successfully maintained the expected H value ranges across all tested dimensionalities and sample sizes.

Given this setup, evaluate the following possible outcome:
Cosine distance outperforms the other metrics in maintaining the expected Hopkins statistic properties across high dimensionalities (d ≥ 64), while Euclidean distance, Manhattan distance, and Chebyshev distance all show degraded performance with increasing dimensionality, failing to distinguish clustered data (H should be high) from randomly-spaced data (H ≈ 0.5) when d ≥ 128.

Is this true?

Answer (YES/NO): NO